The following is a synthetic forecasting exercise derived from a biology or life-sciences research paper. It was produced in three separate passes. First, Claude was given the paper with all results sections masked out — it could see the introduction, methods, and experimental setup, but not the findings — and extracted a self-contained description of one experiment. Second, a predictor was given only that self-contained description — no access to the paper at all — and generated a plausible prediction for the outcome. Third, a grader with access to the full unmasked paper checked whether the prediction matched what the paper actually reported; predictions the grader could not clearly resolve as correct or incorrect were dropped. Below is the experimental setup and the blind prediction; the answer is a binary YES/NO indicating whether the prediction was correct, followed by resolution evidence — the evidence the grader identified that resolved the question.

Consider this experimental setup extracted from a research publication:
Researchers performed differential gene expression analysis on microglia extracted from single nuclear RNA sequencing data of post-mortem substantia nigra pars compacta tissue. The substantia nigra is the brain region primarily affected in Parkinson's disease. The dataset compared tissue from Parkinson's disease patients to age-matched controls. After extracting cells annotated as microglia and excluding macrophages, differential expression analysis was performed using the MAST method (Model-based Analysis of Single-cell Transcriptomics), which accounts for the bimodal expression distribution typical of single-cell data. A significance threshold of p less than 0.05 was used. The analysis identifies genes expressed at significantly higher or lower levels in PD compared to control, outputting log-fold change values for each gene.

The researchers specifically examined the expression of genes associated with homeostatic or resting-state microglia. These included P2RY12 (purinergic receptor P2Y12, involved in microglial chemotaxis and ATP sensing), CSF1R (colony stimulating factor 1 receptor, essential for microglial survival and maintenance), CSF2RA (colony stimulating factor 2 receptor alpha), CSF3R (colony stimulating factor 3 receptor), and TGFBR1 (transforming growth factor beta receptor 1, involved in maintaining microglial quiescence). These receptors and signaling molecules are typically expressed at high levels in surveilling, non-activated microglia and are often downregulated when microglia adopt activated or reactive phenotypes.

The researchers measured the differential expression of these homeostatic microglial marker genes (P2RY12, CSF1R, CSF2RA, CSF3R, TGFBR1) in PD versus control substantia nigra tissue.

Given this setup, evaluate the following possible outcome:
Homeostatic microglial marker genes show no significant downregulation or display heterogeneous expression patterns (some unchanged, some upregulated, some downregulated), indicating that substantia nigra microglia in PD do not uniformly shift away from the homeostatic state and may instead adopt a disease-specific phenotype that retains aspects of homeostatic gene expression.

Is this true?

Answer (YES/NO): NO